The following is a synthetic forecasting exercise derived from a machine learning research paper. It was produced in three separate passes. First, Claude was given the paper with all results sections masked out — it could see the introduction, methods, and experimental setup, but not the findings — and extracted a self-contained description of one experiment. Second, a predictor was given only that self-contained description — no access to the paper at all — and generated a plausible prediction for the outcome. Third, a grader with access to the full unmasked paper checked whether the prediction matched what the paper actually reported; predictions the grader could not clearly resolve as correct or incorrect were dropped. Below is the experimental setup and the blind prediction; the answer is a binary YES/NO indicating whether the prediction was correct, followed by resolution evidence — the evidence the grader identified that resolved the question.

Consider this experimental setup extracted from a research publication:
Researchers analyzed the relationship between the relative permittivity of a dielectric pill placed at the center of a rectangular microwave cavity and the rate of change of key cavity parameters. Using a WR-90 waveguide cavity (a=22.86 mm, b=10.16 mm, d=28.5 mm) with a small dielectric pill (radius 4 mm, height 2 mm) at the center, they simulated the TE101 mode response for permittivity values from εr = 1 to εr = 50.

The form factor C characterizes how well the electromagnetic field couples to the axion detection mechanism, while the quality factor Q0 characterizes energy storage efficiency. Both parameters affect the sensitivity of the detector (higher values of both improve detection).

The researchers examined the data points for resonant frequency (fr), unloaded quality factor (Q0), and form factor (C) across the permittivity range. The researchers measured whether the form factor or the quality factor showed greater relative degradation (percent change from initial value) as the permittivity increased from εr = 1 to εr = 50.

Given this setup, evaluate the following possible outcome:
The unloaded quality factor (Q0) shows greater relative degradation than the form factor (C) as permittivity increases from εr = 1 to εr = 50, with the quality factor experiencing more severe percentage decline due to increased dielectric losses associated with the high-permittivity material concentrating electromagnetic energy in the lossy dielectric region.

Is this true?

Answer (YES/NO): NO